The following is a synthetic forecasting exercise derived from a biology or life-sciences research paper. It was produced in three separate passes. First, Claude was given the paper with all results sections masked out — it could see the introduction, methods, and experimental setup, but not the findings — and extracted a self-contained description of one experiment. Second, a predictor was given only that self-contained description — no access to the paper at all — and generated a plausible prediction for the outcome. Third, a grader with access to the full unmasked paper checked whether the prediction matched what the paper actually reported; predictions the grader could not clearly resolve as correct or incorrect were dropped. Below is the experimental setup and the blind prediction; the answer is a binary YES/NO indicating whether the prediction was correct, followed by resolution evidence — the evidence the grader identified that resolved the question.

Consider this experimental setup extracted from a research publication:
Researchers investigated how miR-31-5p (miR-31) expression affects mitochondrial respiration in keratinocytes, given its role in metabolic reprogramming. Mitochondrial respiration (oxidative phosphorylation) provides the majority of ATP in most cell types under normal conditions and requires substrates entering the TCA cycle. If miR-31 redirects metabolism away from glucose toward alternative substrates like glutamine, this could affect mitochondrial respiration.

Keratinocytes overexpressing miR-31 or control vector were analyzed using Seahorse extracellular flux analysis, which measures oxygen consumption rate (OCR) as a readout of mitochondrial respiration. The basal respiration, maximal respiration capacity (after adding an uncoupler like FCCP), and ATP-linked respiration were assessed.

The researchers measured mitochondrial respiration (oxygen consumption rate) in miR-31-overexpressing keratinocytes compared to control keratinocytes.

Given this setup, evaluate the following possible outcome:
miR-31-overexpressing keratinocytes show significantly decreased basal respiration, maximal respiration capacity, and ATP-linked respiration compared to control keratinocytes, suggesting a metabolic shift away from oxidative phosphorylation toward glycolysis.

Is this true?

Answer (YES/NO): NO